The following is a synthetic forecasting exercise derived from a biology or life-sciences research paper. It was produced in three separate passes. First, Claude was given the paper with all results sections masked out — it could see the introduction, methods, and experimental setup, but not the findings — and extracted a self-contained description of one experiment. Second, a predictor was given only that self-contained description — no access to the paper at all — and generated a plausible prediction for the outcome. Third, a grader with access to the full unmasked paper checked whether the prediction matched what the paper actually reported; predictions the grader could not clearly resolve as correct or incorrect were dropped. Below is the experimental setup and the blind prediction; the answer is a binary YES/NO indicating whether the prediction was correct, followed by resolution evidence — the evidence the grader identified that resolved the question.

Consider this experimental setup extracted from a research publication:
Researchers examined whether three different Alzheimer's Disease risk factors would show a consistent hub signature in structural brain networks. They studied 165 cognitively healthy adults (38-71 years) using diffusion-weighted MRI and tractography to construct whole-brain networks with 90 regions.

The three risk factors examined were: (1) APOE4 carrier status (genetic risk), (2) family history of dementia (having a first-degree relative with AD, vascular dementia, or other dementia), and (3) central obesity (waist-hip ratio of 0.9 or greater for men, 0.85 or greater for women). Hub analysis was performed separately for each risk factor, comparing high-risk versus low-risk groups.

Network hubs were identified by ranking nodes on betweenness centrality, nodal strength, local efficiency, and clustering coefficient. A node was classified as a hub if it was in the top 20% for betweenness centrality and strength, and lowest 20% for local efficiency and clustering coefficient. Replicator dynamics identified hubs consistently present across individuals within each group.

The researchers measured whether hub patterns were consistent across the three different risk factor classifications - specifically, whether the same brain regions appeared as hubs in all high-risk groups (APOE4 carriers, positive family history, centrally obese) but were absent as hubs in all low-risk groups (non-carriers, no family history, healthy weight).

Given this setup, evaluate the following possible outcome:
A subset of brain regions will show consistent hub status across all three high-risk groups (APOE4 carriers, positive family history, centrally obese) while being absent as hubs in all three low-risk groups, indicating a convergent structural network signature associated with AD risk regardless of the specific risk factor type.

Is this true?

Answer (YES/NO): YES